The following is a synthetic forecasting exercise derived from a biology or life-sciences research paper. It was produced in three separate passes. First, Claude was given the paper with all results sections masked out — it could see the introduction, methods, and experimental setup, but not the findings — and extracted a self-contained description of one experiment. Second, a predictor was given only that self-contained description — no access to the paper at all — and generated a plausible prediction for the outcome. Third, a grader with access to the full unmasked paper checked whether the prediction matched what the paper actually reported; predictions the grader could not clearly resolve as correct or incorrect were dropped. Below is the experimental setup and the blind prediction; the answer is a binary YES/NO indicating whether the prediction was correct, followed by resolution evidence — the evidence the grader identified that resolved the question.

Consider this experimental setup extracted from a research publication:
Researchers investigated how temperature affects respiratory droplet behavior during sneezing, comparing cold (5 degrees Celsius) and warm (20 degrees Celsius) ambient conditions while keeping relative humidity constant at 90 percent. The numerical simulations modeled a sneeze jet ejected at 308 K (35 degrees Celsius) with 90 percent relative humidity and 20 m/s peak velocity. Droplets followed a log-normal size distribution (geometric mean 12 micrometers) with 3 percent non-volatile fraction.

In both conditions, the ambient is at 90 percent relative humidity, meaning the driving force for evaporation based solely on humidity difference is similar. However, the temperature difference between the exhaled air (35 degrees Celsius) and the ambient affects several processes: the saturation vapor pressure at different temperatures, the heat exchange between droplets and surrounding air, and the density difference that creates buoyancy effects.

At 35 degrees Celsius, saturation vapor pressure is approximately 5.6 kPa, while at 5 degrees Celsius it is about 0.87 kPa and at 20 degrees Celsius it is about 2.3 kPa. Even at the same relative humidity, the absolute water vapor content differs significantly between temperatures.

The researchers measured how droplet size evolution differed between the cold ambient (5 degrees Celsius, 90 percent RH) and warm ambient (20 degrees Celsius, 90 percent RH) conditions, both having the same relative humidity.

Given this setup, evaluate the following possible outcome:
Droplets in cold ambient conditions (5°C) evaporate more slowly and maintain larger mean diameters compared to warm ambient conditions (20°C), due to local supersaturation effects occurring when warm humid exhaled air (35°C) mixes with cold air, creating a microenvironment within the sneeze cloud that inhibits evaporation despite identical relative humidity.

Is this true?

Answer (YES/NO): YES